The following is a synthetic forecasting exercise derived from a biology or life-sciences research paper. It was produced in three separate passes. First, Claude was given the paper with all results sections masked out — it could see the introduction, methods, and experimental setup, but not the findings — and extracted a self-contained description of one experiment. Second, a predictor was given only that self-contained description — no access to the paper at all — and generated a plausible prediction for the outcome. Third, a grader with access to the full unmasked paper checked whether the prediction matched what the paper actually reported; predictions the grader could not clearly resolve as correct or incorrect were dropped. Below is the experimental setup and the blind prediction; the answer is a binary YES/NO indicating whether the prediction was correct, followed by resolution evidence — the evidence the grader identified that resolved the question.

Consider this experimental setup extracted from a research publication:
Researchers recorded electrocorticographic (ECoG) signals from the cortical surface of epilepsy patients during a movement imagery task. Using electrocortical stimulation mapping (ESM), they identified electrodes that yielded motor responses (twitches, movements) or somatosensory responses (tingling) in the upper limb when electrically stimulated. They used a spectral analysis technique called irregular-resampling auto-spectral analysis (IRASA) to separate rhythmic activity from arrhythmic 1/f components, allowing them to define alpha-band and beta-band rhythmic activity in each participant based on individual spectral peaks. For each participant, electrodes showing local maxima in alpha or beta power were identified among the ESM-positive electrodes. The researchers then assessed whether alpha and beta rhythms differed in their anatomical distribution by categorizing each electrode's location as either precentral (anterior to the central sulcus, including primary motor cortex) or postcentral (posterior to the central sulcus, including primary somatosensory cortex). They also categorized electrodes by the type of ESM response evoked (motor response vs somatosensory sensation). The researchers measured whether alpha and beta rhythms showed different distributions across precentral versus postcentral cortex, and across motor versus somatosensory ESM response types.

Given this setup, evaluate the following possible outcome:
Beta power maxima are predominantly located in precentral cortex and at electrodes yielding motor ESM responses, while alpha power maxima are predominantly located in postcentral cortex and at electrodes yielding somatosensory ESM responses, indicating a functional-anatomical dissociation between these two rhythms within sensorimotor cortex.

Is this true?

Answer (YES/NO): NO